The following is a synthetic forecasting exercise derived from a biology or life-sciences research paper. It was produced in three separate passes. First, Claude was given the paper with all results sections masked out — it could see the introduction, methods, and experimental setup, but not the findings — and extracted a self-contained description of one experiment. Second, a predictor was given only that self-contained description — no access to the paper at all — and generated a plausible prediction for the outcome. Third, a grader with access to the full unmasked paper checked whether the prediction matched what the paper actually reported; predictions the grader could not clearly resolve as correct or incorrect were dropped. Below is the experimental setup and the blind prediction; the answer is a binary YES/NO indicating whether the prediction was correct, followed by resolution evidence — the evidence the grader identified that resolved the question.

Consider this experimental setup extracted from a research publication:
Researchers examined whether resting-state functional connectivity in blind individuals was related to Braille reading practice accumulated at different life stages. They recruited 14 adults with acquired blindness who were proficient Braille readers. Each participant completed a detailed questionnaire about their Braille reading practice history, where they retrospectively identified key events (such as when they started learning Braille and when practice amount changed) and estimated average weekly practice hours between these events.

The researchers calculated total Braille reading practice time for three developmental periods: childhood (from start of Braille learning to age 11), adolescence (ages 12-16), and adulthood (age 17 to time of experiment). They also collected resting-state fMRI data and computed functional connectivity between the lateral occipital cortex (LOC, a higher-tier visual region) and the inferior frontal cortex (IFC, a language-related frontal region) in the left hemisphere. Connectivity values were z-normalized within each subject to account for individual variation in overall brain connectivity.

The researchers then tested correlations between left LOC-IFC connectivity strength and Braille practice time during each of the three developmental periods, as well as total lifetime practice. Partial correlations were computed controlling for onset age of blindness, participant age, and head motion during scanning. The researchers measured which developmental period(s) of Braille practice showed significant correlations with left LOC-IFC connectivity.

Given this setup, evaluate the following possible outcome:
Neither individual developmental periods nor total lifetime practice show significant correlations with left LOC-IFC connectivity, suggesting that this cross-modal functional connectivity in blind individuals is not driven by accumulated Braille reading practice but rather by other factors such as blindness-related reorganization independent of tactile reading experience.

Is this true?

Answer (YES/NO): NO